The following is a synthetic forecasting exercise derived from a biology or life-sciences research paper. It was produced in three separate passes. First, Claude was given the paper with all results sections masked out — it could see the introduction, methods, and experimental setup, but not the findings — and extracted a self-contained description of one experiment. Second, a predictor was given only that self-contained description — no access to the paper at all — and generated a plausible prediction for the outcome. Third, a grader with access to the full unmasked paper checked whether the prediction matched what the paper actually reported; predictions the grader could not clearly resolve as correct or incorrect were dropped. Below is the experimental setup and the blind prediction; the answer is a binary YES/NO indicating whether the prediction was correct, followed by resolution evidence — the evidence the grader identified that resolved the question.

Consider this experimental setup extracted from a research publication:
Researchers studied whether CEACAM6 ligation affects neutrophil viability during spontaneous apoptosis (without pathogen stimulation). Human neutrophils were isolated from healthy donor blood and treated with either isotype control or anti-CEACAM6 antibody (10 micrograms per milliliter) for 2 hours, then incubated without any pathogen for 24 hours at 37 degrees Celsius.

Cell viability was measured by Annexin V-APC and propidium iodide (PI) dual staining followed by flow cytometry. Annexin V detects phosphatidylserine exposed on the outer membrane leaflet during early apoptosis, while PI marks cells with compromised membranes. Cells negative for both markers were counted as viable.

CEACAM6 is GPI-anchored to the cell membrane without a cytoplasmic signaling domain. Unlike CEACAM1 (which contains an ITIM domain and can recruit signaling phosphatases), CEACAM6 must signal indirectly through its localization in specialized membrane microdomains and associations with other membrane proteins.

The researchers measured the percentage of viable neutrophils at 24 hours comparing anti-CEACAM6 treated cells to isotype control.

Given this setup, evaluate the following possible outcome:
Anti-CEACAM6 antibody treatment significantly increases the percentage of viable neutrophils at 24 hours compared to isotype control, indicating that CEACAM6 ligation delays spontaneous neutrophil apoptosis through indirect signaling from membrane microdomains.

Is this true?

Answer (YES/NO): NO